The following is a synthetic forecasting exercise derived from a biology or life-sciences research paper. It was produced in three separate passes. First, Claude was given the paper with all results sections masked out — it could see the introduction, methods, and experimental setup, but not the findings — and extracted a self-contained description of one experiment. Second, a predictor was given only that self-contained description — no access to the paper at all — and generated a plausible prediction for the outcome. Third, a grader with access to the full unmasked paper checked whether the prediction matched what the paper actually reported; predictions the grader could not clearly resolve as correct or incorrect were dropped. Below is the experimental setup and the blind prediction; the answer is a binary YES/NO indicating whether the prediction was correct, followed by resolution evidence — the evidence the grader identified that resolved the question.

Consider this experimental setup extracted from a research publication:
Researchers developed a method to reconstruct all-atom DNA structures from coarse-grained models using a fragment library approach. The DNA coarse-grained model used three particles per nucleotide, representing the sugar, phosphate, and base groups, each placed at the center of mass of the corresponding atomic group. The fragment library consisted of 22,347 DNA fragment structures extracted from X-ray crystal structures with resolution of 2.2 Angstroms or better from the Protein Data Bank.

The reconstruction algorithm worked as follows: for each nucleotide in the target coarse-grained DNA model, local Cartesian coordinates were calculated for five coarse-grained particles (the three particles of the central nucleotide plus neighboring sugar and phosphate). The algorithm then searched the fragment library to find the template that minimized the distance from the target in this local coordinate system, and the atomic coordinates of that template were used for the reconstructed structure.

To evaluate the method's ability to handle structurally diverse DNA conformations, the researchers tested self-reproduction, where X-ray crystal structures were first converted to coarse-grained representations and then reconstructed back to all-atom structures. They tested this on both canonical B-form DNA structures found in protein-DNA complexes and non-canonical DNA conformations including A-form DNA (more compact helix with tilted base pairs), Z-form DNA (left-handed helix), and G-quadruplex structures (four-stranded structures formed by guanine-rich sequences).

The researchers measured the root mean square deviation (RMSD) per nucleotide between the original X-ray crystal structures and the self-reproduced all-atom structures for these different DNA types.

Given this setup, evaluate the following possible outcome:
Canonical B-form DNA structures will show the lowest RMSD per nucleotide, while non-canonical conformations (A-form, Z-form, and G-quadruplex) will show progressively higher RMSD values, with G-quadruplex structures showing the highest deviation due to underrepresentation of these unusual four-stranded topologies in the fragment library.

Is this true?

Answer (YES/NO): NO